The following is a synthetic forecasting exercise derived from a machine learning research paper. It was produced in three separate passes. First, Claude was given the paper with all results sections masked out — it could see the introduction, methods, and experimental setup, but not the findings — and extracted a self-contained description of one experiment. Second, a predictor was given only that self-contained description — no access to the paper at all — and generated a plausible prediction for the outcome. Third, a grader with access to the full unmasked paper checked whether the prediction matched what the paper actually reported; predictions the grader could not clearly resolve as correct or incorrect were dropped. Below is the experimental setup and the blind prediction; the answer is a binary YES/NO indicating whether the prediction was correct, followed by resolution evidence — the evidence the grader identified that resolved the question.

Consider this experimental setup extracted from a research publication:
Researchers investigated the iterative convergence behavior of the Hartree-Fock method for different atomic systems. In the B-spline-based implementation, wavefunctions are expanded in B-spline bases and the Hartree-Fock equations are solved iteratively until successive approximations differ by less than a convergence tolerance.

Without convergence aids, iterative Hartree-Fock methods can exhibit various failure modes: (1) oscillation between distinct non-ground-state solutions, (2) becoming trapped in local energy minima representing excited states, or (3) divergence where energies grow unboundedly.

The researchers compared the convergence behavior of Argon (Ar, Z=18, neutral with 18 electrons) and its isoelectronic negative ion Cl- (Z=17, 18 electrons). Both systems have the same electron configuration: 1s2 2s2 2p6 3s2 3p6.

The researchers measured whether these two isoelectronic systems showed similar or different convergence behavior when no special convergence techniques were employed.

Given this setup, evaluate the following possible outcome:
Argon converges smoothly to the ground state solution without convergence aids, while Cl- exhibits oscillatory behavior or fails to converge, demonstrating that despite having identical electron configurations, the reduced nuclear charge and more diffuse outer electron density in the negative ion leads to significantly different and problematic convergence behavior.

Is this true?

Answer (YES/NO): YES